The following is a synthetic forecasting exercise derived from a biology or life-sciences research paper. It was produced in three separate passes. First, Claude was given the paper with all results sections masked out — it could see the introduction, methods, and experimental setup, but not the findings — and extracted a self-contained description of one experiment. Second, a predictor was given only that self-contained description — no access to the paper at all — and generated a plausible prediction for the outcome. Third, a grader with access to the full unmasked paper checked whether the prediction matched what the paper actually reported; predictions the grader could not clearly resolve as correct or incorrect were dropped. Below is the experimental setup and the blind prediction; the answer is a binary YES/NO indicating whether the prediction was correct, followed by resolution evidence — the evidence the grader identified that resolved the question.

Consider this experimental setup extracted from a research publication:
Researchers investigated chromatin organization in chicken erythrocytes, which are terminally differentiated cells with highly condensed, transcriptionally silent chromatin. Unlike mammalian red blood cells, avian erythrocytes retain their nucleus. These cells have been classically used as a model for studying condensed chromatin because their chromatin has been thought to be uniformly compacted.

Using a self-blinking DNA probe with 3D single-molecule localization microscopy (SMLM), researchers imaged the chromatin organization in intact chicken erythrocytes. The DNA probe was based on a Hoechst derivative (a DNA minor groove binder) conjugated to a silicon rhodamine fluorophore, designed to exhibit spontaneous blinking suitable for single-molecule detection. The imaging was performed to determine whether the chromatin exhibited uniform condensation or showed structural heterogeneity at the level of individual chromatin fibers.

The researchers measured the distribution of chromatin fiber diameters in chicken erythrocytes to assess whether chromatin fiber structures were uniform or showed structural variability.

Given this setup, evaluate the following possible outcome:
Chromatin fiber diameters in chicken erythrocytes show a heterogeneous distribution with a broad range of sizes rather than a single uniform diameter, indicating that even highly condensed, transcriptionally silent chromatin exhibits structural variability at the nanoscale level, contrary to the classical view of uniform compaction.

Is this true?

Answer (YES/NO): YES